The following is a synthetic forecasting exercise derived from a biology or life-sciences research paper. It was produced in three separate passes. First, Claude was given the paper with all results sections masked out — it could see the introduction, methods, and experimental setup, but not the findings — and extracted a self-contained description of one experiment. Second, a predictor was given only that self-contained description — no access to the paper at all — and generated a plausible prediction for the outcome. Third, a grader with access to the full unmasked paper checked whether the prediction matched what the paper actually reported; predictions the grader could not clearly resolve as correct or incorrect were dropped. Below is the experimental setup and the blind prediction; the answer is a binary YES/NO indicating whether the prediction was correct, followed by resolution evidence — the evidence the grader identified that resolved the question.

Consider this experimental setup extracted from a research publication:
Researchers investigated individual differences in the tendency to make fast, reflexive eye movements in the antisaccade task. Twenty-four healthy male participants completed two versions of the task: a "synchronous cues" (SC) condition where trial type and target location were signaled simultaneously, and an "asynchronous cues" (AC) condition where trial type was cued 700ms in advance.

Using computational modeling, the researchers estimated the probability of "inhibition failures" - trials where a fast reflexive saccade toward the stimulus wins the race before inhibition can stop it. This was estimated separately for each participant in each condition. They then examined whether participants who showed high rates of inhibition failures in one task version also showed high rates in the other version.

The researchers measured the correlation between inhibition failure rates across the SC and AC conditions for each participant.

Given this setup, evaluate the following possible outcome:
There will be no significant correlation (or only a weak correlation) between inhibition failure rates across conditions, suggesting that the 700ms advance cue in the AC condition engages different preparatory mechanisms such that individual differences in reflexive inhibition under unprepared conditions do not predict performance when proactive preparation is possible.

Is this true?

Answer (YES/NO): NO